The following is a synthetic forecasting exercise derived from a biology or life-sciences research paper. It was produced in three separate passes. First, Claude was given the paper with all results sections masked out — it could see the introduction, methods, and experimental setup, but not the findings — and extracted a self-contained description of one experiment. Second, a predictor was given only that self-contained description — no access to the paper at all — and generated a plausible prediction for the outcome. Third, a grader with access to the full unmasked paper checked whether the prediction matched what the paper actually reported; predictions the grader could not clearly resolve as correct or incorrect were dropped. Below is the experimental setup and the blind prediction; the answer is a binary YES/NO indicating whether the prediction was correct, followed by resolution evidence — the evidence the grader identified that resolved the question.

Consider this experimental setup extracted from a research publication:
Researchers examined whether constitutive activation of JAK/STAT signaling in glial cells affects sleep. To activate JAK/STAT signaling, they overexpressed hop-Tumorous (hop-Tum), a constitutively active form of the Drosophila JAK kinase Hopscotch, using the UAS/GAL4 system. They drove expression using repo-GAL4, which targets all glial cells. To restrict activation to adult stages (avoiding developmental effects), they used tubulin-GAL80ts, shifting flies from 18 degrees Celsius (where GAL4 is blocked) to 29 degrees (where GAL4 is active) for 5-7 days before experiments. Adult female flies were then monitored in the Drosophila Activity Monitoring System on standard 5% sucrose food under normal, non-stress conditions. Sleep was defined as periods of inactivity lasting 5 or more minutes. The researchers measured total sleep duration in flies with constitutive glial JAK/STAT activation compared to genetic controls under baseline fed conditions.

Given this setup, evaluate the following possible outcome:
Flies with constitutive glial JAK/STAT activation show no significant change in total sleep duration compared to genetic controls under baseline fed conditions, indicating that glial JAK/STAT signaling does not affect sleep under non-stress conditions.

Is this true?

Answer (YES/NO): NO